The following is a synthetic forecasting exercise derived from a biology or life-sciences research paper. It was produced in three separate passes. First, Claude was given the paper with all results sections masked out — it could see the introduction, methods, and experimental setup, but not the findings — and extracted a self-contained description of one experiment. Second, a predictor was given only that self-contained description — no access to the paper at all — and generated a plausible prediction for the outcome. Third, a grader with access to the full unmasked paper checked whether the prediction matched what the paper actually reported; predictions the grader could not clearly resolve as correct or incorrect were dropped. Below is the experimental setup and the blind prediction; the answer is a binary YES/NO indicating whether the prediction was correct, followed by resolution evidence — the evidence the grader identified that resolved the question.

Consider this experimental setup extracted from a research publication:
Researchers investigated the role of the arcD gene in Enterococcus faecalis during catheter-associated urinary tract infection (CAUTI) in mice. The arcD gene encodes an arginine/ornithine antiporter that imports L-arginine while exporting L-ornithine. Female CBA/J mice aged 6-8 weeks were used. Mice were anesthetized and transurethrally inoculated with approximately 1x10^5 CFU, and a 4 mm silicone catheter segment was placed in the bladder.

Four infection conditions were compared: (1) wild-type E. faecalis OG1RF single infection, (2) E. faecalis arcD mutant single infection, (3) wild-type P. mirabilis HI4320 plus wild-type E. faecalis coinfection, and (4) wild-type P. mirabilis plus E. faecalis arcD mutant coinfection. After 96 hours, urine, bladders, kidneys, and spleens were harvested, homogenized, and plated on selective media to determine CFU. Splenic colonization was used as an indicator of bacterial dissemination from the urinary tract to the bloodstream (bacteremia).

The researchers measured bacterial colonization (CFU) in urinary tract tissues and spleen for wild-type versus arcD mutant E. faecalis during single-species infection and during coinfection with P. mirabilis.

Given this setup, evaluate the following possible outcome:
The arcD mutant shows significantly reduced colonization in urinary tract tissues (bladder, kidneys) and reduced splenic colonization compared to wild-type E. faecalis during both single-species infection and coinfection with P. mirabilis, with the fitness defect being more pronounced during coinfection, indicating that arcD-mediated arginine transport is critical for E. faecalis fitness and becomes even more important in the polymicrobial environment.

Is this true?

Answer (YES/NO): NO